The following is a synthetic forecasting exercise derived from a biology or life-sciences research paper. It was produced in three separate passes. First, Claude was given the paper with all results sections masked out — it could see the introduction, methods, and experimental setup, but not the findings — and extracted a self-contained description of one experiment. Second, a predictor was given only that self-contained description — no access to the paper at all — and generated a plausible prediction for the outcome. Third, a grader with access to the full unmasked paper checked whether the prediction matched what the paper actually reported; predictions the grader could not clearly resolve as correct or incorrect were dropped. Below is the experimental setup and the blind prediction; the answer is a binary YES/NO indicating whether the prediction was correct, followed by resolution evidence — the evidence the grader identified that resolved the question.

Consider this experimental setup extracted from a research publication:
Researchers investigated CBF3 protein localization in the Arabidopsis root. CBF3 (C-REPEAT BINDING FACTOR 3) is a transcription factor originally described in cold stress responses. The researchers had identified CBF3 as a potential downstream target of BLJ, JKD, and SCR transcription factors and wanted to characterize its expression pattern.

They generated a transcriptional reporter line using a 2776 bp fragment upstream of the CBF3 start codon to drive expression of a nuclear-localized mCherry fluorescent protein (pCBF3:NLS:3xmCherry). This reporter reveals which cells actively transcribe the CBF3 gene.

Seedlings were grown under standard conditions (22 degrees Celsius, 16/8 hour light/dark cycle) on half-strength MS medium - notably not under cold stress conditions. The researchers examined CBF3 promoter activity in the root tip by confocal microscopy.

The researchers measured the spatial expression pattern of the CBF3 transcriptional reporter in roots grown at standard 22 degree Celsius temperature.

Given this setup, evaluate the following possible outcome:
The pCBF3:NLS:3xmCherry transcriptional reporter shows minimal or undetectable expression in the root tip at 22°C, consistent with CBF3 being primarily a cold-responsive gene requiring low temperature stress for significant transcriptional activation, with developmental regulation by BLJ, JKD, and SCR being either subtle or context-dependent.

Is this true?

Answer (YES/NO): NO